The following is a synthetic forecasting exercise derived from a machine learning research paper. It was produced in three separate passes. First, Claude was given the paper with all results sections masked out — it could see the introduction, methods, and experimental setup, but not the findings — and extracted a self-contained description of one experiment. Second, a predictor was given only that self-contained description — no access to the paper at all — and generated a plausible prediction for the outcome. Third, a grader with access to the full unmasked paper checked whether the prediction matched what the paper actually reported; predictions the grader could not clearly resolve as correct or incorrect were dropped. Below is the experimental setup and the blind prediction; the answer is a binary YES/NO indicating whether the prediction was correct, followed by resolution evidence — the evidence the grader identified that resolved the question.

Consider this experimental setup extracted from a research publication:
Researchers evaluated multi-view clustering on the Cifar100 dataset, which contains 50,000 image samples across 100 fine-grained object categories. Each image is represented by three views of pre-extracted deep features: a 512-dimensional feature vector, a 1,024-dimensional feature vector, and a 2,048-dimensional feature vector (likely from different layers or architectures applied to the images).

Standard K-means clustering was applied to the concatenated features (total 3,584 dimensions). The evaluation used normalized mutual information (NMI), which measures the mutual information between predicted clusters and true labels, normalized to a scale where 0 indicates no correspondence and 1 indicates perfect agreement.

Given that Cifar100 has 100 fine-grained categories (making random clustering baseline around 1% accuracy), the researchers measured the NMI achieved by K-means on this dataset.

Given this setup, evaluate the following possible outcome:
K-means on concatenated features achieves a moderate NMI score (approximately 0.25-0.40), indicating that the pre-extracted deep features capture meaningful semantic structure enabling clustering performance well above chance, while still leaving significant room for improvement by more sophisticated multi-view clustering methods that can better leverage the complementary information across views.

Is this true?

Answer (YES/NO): NO